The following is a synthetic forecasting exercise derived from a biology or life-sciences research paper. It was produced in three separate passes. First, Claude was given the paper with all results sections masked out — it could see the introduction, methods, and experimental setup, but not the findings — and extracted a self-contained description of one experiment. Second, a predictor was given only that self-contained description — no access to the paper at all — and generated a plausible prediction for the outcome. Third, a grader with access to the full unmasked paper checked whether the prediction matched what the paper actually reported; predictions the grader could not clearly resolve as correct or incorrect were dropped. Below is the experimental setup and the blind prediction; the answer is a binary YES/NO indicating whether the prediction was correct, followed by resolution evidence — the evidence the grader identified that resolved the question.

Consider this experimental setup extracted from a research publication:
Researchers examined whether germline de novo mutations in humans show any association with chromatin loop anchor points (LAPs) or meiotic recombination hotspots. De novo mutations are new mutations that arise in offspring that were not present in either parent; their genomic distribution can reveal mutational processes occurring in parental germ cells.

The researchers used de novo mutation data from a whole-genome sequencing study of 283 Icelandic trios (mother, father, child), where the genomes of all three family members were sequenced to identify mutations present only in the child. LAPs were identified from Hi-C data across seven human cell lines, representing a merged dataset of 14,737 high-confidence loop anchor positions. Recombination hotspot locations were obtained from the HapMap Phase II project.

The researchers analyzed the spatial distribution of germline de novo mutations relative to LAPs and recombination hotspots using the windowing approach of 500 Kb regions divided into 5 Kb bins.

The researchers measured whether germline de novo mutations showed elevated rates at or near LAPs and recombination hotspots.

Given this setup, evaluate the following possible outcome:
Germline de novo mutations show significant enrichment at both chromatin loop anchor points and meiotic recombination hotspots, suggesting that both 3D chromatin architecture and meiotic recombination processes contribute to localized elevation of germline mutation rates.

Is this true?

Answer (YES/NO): NO